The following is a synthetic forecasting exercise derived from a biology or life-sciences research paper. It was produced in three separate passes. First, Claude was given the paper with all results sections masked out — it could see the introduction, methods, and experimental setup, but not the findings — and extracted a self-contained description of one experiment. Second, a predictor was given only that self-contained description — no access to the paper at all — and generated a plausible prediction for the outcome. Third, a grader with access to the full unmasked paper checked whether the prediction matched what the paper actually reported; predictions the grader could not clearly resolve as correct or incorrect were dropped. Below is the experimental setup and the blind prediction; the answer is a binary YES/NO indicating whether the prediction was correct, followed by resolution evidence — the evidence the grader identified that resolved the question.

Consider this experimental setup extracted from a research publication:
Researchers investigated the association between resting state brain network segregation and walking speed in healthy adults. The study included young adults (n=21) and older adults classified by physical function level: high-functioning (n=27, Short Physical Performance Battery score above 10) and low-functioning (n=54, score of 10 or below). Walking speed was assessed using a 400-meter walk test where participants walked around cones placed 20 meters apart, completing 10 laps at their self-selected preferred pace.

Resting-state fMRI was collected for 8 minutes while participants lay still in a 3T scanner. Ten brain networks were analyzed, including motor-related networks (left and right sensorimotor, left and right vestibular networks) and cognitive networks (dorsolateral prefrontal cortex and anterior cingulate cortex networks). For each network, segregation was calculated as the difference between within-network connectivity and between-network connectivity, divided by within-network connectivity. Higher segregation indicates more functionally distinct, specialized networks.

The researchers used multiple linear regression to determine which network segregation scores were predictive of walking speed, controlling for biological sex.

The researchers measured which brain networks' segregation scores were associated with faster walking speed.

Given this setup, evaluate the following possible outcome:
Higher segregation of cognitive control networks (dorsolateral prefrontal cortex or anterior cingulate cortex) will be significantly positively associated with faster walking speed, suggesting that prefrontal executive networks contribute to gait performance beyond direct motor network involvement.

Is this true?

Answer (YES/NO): NO